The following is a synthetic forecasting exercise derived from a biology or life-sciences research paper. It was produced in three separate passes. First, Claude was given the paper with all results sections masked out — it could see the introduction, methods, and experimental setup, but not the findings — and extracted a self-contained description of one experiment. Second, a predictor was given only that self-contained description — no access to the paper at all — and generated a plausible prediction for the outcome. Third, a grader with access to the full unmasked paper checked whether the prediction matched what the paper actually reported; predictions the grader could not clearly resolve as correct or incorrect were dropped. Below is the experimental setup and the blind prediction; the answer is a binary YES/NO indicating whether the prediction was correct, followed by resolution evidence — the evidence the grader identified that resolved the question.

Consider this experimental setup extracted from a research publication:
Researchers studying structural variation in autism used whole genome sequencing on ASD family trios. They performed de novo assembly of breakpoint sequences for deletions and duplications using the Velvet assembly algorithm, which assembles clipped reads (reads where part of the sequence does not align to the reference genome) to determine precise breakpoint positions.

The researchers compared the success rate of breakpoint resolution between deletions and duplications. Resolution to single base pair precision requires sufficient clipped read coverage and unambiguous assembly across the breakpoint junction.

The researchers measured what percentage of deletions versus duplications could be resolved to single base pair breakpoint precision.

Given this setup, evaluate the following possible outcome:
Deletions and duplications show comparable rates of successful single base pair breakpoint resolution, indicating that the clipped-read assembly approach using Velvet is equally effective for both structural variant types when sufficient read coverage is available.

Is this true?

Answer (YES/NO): NO